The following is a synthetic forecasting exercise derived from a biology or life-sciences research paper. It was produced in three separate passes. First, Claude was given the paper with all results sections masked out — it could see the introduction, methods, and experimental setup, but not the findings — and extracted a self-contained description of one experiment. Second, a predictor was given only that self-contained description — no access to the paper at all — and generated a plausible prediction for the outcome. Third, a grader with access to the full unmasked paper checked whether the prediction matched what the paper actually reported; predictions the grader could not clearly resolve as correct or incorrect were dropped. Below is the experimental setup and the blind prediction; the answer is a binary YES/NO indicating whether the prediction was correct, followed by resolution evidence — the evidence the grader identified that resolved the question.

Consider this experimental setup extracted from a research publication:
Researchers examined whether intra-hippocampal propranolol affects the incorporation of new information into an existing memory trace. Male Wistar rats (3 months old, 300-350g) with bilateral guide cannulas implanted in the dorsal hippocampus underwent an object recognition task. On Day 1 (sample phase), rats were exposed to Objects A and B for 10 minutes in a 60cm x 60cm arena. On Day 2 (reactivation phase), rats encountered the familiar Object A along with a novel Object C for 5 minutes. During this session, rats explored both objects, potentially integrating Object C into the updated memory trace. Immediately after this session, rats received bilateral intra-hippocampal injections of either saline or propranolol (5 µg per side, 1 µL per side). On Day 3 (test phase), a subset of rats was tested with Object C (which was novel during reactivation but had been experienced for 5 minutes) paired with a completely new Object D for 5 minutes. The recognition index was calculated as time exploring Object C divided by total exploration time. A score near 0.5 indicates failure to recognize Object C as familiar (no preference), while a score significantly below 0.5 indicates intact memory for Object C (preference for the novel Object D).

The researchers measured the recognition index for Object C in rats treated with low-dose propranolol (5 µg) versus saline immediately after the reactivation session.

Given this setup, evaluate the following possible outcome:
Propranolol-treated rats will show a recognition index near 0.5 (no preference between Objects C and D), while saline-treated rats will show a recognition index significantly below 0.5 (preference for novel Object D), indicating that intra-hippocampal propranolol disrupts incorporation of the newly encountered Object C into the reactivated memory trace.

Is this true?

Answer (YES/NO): YES